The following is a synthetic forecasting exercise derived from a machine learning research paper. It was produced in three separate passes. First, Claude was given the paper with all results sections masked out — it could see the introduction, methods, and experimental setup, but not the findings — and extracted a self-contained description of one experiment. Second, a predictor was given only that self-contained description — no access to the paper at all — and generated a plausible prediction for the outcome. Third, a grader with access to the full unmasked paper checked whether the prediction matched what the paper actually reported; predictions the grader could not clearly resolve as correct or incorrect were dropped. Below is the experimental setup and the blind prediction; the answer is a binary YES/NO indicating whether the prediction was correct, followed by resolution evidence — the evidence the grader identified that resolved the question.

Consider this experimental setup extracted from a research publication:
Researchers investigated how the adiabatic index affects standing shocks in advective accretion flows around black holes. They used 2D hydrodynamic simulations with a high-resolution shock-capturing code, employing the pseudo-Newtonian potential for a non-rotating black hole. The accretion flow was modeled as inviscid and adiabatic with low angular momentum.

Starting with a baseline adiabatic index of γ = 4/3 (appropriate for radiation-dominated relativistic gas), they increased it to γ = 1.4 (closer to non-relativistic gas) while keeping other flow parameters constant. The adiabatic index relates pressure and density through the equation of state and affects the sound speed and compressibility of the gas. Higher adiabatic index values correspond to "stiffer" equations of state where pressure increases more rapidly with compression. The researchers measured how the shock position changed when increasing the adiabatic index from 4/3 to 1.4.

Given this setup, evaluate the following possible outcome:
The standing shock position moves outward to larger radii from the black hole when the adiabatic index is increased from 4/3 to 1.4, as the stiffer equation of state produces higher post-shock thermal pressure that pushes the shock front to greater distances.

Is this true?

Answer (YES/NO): YES